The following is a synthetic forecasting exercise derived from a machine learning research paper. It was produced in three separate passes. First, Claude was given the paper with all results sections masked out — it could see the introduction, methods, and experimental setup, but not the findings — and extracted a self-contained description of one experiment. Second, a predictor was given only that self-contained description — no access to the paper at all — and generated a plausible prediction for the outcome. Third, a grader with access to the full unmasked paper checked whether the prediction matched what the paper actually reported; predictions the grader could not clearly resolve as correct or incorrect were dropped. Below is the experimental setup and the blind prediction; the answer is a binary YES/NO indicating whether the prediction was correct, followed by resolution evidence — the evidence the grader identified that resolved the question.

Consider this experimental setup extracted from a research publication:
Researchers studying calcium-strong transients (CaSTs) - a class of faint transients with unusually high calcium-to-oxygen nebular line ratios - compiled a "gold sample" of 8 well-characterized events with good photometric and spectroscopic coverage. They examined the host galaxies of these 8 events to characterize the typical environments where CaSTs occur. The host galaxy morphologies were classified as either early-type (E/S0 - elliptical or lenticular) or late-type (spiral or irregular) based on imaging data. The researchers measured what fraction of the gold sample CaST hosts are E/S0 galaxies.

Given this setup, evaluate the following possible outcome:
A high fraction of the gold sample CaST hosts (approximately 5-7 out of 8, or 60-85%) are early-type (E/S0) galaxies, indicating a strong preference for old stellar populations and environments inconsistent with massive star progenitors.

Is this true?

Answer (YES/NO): YES